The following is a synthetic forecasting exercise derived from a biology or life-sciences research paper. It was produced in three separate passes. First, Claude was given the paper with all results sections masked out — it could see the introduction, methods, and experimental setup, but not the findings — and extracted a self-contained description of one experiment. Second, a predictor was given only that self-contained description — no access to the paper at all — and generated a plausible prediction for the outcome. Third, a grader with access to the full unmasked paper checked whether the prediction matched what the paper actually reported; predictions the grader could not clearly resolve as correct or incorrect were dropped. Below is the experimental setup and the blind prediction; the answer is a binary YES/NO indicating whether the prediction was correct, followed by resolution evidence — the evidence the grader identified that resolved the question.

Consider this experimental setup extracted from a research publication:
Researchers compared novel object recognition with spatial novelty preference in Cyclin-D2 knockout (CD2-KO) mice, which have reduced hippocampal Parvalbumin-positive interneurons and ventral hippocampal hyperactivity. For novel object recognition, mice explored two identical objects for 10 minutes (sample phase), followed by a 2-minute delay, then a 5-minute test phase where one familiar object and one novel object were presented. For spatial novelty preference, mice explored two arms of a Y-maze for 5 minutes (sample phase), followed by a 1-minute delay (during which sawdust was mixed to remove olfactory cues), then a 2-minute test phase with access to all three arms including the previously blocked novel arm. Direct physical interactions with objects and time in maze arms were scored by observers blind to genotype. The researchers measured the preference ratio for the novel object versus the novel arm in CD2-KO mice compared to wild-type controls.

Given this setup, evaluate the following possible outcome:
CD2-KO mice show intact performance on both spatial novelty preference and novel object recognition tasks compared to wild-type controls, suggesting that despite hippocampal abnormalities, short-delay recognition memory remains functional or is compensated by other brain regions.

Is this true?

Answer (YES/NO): YES